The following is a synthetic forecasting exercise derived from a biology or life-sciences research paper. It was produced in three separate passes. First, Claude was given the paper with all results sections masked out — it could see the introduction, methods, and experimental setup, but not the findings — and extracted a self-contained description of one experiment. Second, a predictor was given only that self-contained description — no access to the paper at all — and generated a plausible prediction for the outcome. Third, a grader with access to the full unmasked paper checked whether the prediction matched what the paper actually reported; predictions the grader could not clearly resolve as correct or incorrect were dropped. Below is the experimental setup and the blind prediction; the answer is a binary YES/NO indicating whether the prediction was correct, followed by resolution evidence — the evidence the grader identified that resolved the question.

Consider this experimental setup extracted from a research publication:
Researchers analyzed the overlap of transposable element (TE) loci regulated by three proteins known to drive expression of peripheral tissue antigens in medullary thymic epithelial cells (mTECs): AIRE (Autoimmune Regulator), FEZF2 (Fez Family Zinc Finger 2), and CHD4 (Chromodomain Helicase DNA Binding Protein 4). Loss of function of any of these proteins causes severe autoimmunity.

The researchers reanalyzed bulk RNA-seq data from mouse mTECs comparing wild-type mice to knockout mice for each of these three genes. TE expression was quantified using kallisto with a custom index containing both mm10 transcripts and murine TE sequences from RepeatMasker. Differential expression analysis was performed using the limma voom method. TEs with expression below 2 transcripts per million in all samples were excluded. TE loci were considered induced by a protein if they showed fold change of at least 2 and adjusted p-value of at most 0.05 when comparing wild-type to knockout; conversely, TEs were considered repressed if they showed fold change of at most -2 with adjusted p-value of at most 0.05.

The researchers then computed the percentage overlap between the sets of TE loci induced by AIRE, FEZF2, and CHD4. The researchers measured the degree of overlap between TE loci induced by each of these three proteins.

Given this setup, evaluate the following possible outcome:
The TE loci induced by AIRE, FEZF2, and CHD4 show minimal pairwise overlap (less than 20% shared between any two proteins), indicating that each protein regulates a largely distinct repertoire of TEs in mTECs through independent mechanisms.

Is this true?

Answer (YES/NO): YES